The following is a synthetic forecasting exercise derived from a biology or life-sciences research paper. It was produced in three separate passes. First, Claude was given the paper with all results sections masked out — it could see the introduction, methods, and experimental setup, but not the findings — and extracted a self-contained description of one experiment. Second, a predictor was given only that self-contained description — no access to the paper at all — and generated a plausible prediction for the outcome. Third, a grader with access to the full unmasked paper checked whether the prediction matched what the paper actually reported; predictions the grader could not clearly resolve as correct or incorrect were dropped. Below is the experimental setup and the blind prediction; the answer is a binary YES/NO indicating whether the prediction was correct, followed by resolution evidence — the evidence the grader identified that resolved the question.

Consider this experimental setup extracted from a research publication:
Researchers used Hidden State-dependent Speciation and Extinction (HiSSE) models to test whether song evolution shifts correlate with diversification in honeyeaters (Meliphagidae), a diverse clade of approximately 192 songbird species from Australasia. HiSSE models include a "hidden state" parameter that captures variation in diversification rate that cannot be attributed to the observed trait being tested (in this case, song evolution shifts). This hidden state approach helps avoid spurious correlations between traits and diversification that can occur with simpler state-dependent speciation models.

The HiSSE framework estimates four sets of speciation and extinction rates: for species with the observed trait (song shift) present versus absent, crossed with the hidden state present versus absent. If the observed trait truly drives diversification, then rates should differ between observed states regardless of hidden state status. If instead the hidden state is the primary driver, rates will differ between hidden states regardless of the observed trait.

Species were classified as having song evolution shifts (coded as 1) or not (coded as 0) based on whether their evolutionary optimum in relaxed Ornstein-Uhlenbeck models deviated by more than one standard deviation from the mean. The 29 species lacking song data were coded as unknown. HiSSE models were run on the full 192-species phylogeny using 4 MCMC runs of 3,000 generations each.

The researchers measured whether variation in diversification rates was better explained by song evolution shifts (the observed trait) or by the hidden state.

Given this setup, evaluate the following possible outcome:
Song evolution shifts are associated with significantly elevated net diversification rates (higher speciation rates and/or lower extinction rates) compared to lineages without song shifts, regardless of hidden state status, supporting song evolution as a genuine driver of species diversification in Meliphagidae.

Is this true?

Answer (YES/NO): NO